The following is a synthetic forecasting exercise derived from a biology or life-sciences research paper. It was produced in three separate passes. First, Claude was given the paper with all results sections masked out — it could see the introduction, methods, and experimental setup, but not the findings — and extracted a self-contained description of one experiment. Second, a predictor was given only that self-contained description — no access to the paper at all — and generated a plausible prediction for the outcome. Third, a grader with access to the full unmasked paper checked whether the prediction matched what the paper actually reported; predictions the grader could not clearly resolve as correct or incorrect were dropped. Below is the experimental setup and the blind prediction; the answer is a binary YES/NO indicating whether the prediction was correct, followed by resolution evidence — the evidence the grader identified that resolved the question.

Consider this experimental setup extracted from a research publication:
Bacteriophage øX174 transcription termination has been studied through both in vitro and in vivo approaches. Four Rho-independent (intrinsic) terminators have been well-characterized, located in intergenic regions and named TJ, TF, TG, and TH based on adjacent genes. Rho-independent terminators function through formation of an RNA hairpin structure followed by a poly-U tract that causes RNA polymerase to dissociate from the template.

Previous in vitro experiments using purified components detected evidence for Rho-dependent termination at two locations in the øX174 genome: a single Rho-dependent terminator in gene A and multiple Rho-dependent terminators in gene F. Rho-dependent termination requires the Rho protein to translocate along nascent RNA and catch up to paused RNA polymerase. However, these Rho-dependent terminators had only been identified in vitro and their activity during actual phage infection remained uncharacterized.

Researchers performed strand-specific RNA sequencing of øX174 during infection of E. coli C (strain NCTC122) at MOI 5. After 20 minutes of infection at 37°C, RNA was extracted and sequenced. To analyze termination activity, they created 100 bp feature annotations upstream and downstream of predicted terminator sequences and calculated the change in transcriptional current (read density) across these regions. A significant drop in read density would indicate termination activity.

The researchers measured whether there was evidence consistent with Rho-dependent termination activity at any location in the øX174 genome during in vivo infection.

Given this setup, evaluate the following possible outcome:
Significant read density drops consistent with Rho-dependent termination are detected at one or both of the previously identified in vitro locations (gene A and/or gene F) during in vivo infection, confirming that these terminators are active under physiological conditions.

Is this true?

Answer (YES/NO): YES